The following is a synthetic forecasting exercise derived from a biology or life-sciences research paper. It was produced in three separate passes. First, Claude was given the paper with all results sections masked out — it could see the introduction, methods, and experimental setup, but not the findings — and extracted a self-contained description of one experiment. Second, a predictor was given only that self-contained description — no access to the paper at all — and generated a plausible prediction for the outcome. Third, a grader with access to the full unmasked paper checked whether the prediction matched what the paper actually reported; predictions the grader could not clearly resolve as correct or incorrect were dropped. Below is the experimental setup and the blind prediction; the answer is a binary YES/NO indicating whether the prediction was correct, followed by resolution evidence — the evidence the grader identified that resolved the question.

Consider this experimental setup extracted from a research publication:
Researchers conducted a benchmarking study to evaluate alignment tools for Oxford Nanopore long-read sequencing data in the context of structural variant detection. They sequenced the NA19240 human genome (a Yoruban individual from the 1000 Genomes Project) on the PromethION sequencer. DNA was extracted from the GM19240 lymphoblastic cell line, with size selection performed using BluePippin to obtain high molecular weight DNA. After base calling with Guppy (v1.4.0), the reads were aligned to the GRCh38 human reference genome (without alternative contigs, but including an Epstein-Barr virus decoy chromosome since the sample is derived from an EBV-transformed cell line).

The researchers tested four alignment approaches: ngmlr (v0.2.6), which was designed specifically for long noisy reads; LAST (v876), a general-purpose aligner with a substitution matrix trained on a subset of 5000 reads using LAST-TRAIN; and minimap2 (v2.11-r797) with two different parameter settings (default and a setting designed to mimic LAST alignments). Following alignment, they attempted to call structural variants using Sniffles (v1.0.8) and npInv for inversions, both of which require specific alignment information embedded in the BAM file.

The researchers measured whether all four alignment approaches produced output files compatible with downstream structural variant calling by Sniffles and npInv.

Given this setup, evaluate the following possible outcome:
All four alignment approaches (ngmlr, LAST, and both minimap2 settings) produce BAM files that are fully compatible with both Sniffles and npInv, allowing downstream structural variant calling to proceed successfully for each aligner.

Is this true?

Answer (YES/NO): NO